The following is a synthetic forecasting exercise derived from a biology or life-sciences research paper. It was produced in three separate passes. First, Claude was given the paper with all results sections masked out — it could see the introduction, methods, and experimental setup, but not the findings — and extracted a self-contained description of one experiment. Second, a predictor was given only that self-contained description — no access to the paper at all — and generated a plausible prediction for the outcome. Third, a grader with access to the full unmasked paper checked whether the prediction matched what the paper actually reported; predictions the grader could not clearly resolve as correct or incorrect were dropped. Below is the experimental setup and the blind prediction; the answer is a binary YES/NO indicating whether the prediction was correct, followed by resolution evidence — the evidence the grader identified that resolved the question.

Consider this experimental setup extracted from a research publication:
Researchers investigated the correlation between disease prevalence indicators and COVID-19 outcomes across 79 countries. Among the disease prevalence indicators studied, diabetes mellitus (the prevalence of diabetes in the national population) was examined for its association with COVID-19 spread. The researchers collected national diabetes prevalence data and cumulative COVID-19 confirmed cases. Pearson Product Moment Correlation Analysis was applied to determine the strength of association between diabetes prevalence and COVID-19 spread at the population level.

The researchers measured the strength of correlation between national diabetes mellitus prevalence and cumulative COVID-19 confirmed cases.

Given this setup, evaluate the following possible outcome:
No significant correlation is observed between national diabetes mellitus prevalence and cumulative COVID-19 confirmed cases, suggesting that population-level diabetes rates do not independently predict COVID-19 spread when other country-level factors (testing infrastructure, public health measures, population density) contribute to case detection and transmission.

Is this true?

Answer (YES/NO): NO